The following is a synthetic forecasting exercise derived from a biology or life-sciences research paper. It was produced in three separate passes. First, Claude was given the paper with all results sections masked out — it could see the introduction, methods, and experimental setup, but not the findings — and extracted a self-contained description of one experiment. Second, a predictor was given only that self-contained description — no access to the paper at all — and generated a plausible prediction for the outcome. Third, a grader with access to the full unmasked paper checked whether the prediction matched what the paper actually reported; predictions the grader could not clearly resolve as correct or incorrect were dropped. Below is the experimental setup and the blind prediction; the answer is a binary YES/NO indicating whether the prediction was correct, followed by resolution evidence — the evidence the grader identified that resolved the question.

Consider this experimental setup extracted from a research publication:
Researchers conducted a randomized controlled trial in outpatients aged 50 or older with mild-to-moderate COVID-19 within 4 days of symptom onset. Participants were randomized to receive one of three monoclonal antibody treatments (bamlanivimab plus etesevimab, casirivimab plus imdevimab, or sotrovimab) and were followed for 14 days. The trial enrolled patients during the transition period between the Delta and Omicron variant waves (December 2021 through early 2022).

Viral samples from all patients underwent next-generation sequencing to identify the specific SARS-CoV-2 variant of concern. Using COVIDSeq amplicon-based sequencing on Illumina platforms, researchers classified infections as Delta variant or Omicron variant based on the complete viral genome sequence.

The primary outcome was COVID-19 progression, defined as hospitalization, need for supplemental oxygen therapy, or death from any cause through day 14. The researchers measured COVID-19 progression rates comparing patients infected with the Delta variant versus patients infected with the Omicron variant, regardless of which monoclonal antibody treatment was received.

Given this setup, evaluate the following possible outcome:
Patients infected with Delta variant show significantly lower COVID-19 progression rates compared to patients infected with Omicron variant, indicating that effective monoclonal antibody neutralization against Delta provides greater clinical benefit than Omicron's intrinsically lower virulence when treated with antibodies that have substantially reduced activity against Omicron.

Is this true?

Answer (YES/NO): NO